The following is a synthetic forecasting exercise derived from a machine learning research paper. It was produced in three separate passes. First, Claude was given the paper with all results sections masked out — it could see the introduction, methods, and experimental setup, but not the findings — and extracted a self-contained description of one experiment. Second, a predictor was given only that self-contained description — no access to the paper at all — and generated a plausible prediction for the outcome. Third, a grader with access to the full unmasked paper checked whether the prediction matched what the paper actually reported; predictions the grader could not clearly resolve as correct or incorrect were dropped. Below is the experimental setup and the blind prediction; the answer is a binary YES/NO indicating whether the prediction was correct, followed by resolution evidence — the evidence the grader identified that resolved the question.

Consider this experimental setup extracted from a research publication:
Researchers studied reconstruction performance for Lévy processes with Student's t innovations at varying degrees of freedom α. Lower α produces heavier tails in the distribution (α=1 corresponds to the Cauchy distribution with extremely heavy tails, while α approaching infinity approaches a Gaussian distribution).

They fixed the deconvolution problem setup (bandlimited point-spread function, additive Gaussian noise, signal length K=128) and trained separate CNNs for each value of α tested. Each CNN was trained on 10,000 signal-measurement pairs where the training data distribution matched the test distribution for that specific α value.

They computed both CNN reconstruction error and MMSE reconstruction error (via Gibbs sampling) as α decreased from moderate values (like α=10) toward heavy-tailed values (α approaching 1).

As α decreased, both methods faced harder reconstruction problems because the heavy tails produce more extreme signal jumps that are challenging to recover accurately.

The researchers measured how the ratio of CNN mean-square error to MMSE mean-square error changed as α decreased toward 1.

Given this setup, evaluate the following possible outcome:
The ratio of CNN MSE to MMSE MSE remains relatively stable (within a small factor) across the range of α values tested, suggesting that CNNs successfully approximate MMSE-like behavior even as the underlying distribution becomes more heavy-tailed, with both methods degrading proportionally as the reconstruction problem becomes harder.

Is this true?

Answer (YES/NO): NO